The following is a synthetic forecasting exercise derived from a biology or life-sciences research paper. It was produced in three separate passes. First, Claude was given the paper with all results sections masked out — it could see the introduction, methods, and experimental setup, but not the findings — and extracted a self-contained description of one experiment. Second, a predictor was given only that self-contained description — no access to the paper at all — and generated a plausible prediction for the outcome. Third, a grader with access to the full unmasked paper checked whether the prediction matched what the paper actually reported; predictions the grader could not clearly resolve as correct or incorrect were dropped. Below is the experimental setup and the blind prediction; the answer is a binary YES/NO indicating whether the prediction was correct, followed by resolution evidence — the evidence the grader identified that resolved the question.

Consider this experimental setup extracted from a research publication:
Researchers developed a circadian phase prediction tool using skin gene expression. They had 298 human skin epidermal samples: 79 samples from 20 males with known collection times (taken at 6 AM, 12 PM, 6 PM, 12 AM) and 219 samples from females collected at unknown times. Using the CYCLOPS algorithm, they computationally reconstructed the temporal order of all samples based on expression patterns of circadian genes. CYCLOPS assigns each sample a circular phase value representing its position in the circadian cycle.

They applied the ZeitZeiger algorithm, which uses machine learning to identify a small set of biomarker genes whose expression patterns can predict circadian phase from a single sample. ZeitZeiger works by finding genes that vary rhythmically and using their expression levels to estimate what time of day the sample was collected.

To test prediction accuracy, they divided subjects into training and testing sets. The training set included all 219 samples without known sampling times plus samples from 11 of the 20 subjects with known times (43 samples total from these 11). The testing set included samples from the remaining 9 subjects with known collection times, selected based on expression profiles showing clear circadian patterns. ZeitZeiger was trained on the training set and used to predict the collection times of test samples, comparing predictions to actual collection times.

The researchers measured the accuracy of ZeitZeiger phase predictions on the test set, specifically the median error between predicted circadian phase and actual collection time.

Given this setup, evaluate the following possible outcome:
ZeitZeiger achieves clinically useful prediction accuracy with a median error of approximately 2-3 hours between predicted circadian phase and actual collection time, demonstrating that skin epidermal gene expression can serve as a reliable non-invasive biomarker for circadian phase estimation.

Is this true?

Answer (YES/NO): YES